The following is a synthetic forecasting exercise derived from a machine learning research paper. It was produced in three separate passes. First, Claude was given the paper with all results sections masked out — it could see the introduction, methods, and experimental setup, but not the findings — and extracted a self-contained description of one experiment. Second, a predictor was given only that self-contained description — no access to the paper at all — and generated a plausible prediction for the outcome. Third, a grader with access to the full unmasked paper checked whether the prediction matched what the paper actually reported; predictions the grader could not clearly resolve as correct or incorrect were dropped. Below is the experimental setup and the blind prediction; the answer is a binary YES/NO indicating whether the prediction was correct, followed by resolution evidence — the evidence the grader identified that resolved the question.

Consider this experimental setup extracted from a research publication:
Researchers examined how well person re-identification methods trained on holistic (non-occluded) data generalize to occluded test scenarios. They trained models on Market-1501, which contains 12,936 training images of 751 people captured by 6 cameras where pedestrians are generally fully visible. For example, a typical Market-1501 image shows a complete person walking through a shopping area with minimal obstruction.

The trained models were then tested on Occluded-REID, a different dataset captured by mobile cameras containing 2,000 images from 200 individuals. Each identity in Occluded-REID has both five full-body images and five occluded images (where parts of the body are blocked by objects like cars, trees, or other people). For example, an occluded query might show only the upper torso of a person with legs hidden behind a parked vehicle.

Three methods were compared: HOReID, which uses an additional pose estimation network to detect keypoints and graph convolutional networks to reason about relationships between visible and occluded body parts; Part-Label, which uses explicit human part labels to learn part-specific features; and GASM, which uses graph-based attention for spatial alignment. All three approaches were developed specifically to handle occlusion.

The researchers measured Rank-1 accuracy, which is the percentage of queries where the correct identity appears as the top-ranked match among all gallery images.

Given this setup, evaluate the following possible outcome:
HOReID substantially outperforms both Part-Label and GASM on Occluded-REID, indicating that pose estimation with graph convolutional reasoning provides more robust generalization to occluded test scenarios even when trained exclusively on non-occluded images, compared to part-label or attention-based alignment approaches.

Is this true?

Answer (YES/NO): NO